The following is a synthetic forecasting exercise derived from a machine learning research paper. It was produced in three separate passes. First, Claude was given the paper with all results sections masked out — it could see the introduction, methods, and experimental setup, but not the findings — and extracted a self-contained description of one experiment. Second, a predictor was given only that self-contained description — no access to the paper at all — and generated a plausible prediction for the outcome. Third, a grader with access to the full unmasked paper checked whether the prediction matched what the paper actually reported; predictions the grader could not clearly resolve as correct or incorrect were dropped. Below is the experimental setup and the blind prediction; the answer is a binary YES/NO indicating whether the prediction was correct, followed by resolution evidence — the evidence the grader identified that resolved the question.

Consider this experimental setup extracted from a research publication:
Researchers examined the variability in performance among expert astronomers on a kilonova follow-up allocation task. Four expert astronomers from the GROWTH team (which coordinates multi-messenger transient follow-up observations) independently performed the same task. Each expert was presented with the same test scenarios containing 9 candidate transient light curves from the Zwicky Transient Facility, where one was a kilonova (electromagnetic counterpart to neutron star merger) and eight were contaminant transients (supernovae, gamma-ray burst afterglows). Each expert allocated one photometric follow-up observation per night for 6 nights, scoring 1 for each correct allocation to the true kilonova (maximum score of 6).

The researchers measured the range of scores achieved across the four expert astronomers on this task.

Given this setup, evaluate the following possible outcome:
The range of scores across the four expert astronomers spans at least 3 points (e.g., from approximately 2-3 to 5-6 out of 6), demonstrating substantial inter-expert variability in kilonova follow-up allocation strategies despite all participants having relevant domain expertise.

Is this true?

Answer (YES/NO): NO